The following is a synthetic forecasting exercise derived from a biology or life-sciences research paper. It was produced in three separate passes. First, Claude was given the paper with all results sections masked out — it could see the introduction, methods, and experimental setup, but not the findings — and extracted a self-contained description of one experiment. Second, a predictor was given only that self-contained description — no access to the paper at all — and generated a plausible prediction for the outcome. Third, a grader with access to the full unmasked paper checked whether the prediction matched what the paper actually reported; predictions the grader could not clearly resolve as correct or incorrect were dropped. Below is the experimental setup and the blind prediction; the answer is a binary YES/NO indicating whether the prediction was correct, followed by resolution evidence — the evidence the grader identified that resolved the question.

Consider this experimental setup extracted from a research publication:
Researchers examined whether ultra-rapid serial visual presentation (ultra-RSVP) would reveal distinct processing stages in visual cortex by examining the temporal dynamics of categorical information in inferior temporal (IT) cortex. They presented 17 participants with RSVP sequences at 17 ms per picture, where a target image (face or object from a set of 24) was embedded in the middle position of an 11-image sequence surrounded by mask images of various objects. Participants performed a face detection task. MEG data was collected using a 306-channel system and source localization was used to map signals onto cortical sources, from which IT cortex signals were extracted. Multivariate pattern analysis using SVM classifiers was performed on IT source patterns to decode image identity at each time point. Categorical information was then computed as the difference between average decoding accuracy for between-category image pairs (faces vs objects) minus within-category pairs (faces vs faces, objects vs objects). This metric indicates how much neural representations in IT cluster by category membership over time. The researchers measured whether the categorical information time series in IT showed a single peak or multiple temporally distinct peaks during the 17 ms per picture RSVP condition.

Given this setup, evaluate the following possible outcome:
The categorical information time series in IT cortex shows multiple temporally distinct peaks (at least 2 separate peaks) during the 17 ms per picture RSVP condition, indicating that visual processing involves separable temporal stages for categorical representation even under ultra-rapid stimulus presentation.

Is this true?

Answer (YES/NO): NO